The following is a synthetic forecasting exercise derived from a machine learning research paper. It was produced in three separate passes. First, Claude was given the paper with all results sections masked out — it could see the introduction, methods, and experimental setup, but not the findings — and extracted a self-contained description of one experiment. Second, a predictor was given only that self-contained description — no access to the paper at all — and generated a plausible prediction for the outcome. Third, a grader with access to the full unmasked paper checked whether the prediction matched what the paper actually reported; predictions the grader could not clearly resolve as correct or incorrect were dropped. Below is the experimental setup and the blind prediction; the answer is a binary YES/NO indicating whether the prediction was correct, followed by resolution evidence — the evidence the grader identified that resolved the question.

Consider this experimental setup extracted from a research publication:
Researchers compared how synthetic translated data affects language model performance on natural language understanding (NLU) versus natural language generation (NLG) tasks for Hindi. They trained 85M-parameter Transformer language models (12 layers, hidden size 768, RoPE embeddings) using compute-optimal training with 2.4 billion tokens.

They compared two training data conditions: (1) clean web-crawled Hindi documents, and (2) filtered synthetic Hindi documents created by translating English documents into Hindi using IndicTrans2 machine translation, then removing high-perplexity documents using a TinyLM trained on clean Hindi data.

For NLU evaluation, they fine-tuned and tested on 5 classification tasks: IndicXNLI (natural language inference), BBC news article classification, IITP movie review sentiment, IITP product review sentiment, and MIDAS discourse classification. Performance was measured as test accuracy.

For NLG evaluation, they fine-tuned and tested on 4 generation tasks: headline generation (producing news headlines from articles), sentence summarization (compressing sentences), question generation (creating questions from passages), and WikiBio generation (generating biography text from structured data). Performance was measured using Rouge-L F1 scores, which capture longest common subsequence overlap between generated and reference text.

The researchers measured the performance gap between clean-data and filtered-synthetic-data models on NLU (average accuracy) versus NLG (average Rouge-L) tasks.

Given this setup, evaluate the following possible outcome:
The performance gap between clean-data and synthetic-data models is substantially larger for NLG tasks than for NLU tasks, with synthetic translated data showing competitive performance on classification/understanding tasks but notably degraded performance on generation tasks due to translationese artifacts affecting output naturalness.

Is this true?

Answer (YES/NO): NO